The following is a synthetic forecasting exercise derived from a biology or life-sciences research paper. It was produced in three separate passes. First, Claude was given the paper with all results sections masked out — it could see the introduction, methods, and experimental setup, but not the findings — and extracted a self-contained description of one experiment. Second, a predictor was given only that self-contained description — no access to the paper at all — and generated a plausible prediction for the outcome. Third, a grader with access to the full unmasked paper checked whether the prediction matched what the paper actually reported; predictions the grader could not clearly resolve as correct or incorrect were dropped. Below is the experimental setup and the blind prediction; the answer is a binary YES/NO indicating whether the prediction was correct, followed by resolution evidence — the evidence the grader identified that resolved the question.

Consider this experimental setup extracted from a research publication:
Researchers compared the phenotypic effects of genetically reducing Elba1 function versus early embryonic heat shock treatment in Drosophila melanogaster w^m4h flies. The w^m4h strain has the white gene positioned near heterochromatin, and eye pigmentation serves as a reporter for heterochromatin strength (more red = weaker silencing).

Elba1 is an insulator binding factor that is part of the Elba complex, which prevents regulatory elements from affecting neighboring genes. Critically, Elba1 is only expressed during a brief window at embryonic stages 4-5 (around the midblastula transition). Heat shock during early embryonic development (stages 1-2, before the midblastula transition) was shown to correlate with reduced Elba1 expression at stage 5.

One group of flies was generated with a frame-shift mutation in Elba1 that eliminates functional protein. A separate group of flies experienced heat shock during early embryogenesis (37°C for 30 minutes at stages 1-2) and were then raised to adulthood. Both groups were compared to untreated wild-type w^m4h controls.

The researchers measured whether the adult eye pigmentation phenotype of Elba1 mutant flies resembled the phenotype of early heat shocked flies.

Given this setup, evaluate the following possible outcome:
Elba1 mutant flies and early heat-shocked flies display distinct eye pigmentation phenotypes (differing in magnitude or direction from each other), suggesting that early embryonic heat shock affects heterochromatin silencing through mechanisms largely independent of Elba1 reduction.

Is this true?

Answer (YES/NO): NO